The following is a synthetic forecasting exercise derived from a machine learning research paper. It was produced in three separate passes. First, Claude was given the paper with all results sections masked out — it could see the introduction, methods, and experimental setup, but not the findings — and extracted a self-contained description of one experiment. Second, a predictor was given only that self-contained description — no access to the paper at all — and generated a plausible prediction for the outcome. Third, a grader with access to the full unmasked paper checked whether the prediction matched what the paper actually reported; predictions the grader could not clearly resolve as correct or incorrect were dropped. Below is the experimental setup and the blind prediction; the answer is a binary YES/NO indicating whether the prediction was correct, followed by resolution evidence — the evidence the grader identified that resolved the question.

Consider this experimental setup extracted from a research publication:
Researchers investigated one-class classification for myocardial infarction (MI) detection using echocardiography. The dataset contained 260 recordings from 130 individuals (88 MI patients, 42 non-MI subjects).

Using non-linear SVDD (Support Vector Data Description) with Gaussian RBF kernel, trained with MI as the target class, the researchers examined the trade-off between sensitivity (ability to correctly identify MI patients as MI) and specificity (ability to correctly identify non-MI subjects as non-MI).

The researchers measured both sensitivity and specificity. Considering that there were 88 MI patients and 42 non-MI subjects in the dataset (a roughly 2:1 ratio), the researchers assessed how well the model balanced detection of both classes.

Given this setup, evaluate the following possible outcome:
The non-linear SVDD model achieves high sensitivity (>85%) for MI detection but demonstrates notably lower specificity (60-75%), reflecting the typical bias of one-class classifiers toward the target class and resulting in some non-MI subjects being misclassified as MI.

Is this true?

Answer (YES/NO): NO